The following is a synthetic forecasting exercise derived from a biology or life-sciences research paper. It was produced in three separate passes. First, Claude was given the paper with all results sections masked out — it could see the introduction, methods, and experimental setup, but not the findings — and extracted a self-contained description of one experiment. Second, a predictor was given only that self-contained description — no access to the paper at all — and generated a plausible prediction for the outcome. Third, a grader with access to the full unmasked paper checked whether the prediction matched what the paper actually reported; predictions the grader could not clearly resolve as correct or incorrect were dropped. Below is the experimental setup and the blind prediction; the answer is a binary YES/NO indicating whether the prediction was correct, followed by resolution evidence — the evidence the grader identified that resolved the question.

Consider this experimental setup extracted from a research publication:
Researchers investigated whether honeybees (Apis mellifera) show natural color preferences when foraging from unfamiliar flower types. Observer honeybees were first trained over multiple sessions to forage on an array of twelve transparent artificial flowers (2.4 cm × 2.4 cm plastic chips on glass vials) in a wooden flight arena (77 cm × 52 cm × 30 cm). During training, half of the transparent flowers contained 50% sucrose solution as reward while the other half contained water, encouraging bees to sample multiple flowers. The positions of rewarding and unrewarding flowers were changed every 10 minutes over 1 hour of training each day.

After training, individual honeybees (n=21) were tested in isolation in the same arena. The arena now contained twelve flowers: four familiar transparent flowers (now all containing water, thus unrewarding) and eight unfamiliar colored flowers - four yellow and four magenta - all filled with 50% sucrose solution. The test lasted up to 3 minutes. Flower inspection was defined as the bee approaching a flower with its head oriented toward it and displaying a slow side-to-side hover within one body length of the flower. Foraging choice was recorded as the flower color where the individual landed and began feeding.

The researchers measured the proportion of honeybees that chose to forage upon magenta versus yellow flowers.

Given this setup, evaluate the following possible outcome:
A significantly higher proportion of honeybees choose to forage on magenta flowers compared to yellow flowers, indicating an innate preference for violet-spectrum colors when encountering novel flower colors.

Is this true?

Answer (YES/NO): YES